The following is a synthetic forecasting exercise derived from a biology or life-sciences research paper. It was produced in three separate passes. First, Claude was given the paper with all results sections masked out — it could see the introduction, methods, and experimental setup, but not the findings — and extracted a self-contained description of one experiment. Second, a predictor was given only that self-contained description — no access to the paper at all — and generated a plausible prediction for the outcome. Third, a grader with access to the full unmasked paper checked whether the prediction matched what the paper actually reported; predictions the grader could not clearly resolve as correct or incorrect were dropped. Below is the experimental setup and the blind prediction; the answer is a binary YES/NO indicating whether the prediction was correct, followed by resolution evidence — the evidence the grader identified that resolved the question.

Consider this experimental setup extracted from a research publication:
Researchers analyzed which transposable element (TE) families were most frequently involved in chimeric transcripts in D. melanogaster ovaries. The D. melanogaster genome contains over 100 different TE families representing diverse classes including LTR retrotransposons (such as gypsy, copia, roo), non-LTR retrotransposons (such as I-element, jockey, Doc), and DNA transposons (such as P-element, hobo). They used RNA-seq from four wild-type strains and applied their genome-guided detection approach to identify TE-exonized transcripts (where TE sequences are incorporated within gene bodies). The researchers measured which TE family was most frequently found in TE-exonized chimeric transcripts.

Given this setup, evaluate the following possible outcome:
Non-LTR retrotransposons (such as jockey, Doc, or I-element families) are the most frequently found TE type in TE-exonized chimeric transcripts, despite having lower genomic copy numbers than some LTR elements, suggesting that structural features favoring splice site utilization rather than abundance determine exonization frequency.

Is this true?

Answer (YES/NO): NO